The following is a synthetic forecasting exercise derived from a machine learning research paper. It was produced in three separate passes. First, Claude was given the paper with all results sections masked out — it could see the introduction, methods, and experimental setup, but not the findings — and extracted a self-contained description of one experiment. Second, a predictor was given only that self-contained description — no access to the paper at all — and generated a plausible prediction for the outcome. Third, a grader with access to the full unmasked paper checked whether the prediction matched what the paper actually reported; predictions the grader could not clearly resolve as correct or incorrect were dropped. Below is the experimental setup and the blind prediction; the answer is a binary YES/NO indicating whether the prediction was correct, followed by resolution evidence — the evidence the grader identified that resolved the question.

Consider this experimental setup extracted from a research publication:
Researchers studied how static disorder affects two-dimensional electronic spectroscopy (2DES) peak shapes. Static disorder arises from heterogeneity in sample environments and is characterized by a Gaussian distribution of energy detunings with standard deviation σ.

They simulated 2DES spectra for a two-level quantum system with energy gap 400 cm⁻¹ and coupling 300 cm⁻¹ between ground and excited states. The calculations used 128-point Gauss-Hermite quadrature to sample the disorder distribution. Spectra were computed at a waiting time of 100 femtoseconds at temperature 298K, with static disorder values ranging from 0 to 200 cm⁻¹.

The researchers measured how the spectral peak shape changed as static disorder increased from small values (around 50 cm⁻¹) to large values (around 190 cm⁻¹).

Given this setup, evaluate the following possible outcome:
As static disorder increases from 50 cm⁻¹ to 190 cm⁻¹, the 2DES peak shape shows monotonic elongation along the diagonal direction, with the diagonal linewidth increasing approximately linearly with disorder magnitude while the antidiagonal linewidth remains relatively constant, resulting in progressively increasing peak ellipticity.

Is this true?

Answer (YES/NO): NO